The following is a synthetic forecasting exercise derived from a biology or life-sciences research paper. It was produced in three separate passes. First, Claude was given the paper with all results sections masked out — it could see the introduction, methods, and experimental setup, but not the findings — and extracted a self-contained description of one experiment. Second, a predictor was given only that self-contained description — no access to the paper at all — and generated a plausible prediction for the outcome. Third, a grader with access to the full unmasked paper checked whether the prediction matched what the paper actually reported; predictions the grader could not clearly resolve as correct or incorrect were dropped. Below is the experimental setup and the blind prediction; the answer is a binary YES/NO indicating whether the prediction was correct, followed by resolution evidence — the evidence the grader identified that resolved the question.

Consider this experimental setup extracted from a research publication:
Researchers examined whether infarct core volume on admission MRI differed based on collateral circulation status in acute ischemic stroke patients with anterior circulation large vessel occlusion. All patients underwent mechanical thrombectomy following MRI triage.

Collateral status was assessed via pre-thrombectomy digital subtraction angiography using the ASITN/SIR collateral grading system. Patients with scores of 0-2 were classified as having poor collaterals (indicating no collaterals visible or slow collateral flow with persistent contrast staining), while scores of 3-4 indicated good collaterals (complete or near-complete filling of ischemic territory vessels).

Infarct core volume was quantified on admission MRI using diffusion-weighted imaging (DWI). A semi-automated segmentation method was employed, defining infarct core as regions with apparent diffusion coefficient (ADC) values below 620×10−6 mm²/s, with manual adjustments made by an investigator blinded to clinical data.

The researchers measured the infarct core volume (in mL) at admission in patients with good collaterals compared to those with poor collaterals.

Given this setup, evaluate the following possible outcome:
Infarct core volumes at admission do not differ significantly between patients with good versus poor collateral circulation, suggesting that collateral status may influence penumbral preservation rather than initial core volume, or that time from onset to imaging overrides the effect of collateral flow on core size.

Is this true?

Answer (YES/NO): NO